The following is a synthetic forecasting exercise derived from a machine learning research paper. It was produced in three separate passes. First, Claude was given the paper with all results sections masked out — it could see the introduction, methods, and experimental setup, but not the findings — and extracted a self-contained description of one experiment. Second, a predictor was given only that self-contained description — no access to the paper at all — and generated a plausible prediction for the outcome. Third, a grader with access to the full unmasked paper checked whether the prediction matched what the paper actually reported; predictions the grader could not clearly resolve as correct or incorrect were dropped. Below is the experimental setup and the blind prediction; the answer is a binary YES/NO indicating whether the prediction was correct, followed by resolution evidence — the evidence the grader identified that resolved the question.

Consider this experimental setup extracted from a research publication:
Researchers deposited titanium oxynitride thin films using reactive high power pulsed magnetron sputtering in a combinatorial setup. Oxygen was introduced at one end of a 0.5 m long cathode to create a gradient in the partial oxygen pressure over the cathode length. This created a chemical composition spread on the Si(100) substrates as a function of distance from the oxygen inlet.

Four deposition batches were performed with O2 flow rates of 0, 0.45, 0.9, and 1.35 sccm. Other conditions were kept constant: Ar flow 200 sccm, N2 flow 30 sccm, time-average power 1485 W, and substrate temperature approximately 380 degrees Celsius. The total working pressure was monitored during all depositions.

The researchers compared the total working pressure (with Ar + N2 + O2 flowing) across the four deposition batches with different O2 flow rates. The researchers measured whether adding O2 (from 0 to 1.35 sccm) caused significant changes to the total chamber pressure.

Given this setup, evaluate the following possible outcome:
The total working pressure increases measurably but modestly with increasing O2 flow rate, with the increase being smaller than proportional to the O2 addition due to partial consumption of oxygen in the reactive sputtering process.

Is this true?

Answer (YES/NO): NO